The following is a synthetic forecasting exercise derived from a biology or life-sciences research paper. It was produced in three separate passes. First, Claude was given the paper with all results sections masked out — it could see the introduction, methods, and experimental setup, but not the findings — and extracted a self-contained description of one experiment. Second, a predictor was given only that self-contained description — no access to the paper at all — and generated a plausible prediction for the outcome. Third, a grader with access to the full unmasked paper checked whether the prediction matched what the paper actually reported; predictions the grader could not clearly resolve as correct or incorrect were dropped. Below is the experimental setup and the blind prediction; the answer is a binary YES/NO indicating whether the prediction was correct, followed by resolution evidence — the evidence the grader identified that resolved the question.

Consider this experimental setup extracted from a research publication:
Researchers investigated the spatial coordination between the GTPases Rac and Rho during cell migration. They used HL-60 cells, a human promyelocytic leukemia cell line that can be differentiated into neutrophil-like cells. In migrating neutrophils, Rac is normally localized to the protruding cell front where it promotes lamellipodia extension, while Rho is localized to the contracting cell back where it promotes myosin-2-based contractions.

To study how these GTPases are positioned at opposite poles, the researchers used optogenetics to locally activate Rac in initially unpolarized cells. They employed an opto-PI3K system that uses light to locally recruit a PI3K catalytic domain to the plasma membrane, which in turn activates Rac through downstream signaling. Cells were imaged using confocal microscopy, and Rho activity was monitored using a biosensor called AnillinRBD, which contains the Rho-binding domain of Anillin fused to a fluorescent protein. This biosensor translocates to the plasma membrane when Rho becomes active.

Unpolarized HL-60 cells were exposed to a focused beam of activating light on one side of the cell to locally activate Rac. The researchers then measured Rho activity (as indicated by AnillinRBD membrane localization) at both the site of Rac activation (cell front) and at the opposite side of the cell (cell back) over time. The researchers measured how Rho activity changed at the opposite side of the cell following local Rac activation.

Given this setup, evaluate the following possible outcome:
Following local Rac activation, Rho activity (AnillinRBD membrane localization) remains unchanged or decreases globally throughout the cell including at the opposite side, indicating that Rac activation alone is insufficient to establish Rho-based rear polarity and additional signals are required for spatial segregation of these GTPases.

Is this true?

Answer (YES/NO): NO